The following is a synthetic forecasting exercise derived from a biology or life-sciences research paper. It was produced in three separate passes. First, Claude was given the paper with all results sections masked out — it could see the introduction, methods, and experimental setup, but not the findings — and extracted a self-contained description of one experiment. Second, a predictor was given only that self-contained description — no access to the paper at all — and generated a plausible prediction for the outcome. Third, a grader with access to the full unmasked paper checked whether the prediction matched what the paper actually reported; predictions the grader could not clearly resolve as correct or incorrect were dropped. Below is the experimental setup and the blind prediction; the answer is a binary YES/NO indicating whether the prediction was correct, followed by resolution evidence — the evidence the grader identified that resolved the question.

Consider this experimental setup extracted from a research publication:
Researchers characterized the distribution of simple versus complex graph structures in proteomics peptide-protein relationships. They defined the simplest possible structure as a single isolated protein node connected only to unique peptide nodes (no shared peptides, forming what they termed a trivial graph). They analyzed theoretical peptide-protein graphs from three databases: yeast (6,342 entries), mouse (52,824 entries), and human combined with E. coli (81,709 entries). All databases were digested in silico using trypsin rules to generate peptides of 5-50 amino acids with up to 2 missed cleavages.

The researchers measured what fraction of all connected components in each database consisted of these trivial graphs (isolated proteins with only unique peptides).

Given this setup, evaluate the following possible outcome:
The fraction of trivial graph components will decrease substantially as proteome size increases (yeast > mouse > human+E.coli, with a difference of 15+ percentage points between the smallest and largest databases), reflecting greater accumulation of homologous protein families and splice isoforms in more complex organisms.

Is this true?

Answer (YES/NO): NO